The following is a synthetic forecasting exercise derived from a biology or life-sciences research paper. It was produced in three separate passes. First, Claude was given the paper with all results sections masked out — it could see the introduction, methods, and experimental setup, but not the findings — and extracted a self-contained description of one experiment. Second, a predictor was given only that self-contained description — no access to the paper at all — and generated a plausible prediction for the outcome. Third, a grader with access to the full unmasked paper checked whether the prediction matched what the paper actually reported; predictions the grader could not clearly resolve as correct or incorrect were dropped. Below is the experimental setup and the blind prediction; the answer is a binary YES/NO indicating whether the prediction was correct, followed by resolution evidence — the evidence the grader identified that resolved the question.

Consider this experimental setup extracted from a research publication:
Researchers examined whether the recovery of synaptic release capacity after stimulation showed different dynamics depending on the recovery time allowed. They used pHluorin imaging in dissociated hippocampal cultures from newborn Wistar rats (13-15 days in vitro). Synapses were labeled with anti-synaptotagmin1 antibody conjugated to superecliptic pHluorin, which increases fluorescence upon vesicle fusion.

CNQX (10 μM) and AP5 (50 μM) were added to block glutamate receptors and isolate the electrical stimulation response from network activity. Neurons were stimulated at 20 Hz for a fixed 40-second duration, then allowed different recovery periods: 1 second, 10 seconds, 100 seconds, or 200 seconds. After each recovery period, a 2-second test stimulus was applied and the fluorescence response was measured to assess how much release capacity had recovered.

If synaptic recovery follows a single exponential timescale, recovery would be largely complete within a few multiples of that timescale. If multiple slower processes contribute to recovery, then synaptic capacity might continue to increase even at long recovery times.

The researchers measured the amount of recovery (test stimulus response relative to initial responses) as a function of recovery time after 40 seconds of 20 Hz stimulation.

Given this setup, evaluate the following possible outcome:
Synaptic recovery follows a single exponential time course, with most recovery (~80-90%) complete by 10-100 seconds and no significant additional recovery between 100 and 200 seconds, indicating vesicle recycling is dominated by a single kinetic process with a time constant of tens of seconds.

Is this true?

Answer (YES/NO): NO